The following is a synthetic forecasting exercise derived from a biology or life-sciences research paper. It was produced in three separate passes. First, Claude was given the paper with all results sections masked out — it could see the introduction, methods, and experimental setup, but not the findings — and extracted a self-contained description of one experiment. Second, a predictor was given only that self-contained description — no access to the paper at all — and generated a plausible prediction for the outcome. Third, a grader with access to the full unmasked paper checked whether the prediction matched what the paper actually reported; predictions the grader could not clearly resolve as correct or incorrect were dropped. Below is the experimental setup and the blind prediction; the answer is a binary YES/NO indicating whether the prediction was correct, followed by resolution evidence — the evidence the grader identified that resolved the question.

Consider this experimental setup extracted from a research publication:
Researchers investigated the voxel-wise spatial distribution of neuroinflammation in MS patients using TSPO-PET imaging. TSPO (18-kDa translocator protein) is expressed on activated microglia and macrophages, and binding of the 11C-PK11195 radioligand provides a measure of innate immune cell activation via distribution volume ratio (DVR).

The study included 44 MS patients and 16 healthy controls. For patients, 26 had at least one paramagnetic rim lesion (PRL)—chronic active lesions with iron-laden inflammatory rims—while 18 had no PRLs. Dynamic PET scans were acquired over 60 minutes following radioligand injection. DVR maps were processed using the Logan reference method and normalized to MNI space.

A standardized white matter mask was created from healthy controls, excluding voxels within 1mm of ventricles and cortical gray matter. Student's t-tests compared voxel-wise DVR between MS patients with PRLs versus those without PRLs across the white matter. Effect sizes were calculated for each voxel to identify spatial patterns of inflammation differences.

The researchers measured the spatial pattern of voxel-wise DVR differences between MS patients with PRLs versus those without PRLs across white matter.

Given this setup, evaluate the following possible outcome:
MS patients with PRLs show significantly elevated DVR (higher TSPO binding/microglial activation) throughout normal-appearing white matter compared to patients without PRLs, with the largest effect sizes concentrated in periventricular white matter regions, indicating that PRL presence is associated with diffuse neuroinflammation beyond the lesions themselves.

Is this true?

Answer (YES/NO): NO